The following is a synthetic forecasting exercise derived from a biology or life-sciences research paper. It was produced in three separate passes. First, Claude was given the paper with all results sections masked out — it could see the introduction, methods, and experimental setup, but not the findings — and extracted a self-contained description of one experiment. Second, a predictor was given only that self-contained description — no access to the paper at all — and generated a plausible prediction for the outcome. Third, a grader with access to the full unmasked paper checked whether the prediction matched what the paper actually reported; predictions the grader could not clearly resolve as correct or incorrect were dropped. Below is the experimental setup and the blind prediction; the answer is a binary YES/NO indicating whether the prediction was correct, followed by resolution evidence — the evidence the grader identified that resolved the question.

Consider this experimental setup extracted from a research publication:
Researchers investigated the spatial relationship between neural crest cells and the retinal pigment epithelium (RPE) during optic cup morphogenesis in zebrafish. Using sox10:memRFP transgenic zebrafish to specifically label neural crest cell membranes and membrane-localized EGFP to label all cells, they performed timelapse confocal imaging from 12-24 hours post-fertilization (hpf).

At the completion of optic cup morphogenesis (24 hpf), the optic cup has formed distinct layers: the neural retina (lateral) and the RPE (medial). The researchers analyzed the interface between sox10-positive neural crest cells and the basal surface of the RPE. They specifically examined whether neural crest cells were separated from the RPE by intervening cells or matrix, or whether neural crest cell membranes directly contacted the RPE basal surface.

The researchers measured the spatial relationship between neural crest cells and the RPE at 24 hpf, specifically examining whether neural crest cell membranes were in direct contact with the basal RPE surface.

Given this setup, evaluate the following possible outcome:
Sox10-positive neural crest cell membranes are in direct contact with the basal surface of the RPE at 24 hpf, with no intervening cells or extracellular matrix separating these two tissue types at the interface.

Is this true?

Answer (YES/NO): NO